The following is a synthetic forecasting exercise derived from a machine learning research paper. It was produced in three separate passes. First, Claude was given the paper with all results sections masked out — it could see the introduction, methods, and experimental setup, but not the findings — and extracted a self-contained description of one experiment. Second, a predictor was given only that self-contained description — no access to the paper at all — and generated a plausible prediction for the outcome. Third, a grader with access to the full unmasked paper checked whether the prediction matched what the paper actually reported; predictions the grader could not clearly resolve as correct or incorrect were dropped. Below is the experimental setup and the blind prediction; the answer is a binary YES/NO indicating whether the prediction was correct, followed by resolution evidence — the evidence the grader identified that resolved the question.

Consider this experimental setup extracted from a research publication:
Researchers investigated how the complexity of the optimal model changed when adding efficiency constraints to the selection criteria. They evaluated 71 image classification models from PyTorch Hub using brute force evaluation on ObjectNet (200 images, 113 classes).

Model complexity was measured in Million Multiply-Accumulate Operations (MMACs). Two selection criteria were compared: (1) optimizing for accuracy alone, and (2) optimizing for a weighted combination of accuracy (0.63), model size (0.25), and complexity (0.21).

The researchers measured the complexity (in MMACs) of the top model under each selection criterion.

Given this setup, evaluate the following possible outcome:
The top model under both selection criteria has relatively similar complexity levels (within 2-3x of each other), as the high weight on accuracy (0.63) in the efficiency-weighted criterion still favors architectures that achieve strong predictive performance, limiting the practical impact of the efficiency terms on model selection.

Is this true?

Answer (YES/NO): NO